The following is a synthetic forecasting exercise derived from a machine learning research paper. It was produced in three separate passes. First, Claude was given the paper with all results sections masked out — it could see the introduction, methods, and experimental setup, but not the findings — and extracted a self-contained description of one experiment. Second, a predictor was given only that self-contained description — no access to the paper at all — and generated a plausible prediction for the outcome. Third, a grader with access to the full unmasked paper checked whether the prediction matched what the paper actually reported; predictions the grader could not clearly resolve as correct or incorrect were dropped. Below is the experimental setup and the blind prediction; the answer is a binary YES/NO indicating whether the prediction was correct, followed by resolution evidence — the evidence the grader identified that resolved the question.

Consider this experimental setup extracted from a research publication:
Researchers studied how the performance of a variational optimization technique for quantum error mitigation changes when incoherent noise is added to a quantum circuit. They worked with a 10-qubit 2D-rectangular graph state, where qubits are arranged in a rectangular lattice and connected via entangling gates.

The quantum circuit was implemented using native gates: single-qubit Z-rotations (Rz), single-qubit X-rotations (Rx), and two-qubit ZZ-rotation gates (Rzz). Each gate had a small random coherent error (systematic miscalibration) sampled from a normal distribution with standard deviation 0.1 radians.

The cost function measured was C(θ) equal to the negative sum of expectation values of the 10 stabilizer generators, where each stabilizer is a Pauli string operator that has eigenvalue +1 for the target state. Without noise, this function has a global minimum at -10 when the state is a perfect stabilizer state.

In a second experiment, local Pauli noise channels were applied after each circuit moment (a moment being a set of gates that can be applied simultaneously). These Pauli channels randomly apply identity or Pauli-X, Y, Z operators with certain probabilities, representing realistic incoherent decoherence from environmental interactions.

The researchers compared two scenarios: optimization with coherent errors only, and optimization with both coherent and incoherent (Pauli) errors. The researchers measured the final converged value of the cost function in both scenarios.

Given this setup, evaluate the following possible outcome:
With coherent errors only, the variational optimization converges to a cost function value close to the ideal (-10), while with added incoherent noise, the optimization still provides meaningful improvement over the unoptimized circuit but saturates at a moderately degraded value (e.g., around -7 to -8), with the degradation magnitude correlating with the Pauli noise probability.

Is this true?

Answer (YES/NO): NO